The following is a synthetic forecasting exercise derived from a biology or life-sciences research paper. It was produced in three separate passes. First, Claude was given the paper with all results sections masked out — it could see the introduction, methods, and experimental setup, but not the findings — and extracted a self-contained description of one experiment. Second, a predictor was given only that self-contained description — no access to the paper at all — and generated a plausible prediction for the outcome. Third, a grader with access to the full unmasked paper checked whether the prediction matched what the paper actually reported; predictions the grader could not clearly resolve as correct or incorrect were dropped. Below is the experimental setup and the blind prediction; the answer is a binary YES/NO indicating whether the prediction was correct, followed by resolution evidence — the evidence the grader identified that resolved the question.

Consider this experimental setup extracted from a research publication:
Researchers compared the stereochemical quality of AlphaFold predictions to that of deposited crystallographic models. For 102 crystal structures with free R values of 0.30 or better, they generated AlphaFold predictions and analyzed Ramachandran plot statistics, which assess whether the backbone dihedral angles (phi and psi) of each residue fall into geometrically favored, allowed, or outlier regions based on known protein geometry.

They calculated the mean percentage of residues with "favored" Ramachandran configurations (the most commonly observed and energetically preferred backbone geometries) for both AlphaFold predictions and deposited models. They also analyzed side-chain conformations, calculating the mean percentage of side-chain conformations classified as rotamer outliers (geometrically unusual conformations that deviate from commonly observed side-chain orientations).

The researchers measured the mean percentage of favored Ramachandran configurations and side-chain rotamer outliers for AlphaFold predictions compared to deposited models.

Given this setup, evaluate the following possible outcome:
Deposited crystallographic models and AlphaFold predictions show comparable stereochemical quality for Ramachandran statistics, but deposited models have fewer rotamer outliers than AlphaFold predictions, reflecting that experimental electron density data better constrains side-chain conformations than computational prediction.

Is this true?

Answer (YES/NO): NO